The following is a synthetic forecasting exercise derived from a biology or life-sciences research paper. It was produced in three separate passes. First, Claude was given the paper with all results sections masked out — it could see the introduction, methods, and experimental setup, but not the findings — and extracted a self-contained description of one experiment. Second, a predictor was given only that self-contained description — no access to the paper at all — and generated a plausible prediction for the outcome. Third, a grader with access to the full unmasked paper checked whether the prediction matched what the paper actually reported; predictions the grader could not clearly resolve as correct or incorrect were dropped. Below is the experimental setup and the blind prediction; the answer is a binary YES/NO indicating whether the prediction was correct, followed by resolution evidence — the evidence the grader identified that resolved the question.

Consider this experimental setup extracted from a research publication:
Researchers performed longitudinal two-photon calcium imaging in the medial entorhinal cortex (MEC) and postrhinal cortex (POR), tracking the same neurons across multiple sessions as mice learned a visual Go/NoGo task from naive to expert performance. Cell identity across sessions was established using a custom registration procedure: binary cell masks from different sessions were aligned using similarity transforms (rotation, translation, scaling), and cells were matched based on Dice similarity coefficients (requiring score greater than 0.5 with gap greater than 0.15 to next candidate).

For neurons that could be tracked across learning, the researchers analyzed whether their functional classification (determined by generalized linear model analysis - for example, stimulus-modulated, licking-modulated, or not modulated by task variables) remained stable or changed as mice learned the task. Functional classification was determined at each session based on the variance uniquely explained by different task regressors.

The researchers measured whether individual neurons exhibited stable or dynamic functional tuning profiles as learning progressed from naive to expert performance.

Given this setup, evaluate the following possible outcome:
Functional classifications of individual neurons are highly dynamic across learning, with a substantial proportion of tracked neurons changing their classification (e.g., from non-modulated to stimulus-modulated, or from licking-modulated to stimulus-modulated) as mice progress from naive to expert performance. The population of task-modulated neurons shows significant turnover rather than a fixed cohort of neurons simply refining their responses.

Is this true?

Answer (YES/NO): NO